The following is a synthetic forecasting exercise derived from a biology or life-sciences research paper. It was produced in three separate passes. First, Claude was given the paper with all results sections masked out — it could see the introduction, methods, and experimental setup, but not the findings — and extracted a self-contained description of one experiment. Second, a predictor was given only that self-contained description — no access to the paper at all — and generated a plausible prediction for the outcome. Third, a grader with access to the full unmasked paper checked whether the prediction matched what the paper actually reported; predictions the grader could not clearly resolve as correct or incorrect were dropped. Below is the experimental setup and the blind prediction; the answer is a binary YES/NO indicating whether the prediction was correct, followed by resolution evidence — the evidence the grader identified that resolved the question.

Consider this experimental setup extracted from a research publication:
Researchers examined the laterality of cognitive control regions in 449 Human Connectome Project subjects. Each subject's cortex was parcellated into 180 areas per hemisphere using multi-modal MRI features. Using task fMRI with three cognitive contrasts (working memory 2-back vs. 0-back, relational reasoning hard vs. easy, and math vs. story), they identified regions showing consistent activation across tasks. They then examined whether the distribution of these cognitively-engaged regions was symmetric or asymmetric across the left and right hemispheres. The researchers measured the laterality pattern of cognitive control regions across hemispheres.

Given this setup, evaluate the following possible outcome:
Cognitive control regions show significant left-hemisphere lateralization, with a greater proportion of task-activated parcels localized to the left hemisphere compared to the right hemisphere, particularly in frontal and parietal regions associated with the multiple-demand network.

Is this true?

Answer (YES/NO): NO